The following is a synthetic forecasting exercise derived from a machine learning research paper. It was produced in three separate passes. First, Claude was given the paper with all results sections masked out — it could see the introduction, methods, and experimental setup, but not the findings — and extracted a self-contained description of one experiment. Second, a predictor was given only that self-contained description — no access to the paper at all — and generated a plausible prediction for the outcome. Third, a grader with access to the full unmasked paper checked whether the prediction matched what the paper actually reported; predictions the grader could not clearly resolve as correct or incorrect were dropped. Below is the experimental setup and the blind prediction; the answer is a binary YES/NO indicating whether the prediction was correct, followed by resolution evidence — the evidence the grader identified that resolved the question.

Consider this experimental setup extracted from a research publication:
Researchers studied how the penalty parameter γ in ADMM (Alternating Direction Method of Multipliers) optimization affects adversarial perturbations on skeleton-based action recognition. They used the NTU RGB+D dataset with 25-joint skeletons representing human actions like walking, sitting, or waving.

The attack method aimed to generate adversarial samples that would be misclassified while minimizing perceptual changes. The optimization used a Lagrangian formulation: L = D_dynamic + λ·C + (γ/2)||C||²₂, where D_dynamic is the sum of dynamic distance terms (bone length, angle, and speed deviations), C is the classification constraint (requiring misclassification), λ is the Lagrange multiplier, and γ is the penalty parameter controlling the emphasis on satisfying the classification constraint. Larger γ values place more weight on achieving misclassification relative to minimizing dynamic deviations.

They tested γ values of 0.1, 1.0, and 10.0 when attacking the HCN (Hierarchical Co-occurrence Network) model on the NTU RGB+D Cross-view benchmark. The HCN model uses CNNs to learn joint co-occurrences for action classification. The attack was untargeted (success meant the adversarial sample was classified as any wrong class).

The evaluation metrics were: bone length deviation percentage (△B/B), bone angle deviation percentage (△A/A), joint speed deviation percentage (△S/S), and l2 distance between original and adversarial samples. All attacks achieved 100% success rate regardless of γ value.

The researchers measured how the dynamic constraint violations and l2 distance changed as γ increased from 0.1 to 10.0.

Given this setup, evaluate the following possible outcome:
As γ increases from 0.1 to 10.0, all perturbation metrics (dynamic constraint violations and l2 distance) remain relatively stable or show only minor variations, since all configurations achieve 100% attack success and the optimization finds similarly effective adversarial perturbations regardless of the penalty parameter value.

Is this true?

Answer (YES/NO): NO